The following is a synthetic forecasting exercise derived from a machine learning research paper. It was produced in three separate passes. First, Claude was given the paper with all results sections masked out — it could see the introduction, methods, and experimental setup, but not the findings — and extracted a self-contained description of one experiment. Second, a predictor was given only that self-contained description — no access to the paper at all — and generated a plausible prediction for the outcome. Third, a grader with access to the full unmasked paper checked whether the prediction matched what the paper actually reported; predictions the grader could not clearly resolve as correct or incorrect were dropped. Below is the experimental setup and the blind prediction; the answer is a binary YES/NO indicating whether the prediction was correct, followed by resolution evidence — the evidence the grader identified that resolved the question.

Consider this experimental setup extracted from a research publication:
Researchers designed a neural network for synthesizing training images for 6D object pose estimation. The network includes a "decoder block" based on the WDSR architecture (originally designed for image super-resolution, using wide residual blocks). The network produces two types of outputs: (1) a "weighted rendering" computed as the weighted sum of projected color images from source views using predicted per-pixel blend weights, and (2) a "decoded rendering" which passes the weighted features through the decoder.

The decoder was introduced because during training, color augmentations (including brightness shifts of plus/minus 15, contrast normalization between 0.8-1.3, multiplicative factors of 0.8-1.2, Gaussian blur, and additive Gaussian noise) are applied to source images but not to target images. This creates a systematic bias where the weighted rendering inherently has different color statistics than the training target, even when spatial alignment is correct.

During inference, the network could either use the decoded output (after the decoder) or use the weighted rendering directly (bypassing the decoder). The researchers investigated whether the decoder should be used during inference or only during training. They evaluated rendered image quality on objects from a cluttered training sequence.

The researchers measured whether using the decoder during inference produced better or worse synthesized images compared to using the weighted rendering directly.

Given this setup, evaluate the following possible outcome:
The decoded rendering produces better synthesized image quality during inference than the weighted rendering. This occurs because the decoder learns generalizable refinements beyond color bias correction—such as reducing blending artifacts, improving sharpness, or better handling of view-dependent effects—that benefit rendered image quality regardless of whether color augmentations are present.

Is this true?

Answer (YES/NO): NO